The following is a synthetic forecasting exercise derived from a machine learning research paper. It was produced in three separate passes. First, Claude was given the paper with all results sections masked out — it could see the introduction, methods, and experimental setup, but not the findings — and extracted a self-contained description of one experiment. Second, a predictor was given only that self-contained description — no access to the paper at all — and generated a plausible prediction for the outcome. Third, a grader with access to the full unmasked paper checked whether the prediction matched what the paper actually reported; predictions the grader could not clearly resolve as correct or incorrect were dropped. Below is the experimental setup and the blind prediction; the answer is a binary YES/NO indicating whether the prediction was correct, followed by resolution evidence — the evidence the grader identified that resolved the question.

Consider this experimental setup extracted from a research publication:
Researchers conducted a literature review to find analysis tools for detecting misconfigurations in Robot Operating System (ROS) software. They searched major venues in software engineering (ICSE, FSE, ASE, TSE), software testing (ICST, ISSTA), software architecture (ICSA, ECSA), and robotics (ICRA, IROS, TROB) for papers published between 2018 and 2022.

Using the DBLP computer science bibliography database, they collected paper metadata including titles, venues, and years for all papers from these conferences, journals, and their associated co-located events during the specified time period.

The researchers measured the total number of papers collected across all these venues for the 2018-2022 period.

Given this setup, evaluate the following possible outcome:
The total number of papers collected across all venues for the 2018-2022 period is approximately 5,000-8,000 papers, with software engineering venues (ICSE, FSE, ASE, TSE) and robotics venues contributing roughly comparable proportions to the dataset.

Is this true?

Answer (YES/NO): NO